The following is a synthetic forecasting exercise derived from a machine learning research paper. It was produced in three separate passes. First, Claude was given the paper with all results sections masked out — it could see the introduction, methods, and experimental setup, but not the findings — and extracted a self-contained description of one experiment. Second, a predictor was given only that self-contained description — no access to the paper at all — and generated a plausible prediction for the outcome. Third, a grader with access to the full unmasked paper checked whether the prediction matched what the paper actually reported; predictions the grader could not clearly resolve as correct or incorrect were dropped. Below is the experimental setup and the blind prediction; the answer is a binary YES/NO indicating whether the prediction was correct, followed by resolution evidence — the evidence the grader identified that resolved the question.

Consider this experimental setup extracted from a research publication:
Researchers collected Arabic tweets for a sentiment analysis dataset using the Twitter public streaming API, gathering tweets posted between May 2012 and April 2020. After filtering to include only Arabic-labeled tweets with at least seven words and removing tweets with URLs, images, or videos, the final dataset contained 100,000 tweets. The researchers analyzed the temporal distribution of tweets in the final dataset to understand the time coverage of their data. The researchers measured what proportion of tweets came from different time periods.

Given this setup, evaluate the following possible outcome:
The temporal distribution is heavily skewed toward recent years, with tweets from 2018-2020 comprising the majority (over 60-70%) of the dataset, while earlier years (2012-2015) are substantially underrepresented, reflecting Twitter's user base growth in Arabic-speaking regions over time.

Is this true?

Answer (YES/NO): NO